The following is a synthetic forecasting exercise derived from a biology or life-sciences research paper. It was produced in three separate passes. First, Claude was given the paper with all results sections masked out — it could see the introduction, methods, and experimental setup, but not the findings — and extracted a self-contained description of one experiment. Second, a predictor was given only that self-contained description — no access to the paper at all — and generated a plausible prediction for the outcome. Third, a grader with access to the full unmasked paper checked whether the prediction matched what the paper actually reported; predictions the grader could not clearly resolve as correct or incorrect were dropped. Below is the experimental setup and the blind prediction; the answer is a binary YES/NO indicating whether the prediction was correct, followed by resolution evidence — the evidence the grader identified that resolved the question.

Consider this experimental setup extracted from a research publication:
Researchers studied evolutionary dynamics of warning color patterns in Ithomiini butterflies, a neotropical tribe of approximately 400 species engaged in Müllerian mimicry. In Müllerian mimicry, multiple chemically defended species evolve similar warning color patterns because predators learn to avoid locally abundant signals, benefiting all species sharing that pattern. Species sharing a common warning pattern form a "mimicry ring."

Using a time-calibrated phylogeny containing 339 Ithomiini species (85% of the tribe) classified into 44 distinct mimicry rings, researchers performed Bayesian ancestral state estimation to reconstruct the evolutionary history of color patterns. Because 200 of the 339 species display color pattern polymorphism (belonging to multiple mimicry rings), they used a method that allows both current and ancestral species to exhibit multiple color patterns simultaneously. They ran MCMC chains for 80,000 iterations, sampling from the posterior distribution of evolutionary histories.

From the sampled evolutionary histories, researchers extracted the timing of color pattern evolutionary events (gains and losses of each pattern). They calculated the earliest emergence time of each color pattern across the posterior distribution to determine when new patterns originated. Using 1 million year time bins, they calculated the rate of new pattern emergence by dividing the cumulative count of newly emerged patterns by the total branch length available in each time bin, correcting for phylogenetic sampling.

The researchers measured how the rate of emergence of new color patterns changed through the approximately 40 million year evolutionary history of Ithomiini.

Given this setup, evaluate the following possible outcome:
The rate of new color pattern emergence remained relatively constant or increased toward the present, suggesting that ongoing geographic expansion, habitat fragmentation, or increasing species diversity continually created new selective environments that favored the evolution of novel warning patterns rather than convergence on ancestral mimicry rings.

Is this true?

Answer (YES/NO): NO